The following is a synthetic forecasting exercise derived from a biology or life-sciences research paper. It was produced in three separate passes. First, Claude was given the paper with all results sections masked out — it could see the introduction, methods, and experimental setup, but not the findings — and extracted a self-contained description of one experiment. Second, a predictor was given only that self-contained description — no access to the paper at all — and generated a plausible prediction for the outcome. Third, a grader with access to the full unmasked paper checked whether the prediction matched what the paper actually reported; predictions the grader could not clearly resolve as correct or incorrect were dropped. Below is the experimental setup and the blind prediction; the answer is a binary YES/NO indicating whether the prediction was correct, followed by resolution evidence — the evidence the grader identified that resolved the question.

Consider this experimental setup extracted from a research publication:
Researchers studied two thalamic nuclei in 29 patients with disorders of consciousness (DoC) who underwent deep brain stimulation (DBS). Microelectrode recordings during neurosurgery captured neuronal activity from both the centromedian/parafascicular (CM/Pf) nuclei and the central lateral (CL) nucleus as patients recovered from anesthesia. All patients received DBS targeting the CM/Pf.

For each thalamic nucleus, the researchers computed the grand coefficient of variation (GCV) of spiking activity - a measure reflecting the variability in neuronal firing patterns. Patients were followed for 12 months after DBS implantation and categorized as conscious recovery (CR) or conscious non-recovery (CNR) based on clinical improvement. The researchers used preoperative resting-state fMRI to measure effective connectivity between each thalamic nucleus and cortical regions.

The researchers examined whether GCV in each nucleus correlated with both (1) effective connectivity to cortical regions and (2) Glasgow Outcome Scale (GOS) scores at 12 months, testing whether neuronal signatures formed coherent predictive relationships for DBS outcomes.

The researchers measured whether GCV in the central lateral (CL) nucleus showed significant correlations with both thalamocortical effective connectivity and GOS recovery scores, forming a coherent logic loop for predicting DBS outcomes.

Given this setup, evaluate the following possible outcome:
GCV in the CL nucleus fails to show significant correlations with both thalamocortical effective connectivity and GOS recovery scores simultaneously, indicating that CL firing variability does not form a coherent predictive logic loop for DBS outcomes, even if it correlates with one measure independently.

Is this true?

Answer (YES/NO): YES